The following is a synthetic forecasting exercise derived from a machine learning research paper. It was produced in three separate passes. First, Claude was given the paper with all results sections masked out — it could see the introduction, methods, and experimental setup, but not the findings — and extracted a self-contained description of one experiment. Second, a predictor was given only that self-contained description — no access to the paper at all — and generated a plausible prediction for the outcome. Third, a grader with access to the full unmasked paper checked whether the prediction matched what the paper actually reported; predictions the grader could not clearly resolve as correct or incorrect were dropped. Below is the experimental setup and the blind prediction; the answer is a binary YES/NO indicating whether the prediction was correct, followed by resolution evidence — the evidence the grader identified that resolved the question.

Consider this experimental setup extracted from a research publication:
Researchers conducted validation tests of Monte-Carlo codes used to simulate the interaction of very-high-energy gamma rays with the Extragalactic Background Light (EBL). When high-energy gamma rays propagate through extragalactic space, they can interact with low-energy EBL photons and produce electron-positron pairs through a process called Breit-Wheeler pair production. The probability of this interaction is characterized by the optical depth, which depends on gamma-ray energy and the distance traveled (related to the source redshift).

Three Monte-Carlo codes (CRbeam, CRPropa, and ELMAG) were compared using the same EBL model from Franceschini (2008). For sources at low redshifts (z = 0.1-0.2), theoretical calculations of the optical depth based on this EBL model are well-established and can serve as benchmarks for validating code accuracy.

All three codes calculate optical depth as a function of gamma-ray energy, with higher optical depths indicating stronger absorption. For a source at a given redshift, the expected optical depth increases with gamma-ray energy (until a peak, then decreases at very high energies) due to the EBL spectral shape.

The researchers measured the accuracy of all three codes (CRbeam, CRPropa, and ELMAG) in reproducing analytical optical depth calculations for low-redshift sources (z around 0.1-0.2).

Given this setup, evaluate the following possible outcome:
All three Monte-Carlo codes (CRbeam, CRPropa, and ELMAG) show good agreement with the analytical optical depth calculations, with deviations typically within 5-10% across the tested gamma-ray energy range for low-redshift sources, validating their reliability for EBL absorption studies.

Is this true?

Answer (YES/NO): NO